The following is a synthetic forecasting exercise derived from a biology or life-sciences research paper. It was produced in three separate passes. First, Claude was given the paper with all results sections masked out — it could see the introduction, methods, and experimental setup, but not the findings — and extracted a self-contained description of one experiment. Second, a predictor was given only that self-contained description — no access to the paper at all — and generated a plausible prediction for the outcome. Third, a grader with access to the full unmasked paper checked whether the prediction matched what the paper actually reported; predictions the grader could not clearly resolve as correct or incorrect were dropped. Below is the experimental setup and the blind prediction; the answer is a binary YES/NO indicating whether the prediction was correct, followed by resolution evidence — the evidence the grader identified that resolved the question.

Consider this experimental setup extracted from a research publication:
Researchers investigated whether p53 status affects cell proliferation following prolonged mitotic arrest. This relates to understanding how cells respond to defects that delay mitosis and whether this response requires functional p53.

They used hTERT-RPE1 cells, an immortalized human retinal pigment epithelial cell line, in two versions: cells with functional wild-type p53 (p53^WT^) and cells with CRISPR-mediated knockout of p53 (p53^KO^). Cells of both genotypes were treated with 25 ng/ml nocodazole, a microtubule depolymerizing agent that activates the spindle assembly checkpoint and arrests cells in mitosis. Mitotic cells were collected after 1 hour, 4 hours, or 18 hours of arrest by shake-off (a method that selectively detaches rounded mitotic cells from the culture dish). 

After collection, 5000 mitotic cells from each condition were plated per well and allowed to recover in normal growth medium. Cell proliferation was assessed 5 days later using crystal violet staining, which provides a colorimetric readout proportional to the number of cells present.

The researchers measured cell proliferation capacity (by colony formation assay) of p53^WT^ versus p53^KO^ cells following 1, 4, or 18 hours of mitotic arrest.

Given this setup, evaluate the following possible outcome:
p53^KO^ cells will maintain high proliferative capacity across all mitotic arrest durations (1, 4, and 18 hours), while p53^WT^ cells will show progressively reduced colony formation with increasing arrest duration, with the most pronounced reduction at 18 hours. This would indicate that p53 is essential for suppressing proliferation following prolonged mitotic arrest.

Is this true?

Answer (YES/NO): YES